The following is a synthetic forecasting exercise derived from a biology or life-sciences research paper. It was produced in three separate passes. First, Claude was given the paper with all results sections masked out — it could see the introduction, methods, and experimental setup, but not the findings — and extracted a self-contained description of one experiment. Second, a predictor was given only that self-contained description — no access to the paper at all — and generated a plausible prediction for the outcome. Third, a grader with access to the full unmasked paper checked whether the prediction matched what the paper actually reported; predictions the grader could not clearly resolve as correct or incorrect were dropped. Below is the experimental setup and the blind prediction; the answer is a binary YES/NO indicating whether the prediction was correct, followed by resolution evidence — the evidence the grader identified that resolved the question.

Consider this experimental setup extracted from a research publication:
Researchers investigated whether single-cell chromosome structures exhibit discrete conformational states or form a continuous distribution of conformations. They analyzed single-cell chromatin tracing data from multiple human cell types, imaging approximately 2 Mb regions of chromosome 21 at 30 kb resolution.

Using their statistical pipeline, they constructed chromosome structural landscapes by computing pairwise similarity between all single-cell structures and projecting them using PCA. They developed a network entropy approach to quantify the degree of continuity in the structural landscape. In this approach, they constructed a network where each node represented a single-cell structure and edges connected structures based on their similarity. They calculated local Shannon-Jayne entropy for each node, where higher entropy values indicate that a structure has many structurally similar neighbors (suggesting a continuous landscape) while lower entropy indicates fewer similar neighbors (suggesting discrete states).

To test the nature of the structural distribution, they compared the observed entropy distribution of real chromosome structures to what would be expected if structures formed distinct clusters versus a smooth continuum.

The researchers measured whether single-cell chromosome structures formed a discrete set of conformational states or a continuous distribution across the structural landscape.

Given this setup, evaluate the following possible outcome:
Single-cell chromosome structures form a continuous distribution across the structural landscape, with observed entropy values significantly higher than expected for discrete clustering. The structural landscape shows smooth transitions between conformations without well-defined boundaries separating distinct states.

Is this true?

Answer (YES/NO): NO